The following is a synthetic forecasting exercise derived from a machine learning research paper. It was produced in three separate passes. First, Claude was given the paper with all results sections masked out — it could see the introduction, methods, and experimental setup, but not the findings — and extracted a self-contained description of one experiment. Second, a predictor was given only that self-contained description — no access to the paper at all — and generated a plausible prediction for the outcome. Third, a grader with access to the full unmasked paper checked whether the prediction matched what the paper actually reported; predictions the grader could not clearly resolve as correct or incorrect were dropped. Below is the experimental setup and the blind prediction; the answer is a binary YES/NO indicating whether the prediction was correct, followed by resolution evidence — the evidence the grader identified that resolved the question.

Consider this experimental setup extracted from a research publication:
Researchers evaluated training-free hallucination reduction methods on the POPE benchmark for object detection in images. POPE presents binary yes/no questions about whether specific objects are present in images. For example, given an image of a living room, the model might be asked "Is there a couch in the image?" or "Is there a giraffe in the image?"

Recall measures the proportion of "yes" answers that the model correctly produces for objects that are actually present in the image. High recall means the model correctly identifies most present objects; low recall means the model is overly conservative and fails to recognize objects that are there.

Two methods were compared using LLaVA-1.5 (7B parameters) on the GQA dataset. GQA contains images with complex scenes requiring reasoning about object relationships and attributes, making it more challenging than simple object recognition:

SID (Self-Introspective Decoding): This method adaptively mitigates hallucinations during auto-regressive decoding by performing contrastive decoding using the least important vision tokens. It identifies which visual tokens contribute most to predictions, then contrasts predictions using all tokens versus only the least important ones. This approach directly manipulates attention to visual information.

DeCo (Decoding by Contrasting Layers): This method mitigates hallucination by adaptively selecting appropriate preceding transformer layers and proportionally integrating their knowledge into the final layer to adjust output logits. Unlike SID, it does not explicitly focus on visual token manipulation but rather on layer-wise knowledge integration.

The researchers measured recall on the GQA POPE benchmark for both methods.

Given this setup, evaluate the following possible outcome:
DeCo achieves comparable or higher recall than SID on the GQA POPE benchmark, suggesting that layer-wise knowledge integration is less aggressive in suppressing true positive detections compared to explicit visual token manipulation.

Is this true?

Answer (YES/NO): YES